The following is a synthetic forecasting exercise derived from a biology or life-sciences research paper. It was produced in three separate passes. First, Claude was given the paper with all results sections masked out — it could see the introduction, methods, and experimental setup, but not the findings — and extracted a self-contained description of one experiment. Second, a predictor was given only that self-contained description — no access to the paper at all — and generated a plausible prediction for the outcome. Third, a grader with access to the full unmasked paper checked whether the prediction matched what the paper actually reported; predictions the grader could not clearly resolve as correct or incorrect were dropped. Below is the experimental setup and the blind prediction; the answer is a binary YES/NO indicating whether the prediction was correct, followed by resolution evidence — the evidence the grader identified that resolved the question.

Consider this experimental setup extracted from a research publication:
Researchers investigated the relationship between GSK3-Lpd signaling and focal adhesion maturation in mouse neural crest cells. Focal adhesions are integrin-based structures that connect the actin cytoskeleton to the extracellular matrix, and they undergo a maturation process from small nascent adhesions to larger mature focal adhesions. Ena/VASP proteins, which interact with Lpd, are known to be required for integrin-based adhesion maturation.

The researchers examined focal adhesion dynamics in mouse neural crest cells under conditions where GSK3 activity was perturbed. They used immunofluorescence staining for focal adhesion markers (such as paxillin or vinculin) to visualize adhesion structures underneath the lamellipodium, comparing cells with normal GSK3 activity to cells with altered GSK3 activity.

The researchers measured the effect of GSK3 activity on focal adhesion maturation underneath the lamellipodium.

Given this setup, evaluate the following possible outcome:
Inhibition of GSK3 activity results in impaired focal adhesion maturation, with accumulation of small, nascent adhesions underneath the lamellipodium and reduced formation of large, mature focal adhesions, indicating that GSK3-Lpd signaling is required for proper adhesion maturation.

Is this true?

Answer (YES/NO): NO